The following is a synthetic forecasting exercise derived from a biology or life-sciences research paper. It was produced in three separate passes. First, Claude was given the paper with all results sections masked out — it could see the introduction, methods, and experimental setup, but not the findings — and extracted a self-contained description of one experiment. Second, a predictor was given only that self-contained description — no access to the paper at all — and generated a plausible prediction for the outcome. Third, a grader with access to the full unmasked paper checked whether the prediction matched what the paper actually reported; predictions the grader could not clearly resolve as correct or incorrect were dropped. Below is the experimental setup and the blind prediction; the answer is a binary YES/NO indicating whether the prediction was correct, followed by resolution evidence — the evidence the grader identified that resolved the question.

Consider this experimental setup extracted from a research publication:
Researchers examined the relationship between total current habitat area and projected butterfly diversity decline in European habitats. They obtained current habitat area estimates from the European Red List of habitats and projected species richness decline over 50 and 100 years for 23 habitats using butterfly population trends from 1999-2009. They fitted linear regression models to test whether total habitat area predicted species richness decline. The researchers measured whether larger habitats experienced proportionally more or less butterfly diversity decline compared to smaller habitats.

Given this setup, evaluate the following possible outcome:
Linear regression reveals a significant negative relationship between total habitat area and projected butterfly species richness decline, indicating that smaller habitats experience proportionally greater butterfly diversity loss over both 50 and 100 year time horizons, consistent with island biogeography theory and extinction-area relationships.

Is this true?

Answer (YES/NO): YES